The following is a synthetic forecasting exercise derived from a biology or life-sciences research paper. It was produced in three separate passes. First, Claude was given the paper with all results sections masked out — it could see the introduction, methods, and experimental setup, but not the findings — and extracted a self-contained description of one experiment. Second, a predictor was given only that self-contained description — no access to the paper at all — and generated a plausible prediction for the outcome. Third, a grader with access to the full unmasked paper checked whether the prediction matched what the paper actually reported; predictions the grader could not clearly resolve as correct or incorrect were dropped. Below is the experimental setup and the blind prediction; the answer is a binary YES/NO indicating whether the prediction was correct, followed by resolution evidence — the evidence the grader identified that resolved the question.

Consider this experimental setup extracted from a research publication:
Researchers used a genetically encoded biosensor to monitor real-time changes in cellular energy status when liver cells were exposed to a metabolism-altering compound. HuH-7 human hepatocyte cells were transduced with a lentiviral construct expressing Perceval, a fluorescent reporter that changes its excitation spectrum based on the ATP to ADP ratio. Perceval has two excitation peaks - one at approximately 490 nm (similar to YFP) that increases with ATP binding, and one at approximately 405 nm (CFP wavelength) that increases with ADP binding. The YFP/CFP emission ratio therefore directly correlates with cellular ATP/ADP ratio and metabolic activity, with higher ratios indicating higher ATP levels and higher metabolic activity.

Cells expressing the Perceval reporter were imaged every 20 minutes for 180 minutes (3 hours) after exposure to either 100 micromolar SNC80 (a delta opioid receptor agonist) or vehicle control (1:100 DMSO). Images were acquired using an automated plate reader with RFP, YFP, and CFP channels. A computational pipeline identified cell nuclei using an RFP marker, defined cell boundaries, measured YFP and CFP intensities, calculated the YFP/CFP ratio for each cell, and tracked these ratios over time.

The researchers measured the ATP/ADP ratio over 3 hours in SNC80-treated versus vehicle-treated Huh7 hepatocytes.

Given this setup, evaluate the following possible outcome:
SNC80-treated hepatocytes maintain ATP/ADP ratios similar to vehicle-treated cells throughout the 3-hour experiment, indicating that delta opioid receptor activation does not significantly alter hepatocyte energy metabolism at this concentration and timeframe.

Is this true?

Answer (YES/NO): NO